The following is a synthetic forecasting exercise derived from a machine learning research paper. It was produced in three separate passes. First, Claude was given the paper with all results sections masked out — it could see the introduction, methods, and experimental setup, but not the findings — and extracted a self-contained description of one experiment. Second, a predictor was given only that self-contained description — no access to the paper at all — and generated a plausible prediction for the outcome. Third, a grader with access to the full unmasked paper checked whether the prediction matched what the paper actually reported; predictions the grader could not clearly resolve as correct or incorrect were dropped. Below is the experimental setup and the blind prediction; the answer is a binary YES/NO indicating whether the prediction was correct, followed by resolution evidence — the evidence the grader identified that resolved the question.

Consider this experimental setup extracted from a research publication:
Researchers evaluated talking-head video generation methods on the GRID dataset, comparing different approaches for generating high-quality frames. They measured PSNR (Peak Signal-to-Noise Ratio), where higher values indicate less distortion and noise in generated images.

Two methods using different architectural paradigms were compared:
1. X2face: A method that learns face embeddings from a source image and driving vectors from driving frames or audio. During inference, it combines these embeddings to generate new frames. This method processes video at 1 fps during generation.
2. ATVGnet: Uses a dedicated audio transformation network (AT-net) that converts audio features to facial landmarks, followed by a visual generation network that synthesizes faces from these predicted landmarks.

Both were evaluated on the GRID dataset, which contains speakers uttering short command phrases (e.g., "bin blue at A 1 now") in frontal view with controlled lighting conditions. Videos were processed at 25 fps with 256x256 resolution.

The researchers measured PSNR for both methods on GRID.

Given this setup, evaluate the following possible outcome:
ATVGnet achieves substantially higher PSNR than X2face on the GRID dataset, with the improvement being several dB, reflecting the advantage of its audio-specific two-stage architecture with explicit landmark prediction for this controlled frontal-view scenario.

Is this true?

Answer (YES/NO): NO